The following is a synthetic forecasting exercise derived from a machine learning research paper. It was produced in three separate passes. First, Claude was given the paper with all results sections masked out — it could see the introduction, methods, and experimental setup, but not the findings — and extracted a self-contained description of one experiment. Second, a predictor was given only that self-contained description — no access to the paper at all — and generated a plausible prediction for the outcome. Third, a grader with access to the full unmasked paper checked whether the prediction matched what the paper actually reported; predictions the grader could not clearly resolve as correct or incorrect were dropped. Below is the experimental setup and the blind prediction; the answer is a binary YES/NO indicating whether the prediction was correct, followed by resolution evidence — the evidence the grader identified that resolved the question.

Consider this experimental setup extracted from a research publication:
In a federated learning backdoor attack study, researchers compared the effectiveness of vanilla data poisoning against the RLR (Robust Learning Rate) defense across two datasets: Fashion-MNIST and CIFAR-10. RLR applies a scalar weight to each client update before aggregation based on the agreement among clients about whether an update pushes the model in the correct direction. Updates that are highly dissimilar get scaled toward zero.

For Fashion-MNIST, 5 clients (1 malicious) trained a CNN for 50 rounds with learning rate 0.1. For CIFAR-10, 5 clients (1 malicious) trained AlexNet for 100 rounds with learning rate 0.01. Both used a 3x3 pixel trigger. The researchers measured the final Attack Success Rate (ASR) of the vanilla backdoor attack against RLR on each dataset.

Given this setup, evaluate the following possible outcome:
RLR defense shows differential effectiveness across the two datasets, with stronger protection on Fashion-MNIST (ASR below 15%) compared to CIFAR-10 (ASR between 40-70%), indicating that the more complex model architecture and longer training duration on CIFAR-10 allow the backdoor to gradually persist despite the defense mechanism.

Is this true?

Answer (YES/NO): NO